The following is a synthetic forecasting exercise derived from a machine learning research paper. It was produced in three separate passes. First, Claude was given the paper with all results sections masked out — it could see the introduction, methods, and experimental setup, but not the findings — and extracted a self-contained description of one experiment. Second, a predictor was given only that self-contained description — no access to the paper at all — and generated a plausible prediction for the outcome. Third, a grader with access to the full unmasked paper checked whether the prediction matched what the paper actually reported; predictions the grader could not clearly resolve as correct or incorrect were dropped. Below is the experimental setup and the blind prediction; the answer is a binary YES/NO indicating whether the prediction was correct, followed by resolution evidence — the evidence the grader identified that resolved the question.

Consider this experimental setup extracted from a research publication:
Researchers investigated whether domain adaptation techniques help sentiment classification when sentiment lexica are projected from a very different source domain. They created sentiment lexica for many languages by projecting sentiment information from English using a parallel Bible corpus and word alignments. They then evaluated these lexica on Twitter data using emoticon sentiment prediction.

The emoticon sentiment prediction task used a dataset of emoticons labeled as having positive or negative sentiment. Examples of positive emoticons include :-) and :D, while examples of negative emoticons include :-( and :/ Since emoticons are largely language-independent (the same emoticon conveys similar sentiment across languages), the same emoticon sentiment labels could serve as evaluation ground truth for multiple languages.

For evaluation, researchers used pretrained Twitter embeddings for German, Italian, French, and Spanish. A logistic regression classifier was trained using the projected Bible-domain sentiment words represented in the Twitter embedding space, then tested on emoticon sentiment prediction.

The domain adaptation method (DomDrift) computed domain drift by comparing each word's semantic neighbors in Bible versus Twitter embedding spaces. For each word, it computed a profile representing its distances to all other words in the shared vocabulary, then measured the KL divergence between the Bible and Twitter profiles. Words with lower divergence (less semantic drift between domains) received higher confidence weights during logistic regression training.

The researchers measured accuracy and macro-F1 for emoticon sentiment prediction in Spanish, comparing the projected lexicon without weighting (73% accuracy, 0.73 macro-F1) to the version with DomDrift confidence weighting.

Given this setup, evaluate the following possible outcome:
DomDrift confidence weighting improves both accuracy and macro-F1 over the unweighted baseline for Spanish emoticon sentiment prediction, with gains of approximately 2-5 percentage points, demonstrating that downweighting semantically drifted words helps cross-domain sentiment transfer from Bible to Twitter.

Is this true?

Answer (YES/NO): YES